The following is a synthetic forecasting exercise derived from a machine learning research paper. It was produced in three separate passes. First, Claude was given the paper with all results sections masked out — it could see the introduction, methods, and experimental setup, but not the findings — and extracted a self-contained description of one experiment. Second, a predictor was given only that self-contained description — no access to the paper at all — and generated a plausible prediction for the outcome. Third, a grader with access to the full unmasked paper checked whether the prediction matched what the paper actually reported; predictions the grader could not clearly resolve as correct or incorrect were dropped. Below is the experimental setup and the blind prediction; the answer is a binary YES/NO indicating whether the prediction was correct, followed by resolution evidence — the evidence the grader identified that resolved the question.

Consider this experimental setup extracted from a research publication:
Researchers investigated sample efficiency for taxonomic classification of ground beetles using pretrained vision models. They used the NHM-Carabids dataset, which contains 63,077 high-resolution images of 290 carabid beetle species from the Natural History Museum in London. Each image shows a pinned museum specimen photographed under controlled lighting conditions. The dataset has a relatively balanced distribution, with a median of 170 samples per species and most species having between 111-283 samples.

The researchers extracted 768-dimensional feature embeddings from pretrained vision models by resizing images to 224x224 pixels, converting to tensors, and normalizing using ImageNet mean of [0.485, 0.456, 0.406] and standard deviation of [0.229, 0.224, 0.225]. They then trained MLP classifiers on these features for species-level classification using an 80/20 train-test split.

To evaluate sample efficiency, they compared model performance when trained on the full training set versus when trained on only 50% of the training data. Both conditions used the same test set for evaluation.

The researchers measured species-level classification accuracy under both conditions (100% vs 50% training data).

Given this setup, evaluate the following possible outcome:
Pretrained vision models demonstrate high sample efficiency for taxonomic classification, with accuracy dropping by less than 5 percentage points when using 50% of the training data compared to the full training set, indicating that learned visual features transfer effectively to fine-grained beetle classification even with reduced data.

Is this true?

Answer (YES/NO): YES